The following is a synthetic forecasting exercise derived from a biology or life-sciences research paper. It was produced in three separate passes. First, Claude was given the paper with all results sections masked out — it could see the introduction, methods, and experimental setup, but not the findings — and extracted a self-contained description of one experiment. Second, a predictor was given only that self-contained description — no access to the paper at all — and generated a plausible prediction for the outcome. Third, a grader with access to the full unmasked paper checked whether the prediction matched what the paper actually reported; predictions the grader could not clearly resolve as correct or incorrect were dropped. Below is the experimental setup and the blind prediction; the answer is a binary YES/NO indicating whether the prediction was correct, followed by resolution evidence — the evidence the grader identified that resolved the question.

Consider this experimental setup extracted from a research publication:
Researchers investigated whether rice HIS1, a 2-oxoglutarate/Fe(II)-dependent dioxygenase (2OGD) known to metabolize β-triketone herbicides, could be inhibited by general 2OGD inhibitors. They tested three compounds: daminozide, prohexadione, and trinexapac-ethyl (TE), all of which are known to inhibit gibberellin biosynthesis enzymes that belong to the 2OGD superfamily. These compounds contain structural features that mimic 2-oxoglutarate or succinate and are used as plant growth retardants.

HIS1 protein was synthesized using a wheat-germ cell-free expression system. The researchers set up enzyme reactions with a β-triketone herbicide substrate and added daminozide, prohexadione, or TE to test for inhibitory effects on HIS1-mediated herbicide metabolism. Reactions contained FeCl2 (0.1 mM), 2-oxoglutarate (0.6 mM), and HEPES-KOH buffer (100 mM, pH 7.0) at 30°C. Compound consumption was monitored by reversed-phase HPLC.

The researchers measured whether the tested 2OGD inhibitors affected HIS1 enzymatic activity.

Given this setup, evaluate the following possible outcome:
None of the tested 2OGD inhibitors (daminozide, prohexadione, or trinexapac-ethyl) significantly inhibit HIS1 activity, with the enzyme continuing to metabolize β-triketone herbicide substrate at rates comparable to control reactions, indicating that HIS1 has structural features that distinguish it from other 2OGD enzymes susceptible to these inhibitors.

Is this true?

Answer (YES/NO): NO